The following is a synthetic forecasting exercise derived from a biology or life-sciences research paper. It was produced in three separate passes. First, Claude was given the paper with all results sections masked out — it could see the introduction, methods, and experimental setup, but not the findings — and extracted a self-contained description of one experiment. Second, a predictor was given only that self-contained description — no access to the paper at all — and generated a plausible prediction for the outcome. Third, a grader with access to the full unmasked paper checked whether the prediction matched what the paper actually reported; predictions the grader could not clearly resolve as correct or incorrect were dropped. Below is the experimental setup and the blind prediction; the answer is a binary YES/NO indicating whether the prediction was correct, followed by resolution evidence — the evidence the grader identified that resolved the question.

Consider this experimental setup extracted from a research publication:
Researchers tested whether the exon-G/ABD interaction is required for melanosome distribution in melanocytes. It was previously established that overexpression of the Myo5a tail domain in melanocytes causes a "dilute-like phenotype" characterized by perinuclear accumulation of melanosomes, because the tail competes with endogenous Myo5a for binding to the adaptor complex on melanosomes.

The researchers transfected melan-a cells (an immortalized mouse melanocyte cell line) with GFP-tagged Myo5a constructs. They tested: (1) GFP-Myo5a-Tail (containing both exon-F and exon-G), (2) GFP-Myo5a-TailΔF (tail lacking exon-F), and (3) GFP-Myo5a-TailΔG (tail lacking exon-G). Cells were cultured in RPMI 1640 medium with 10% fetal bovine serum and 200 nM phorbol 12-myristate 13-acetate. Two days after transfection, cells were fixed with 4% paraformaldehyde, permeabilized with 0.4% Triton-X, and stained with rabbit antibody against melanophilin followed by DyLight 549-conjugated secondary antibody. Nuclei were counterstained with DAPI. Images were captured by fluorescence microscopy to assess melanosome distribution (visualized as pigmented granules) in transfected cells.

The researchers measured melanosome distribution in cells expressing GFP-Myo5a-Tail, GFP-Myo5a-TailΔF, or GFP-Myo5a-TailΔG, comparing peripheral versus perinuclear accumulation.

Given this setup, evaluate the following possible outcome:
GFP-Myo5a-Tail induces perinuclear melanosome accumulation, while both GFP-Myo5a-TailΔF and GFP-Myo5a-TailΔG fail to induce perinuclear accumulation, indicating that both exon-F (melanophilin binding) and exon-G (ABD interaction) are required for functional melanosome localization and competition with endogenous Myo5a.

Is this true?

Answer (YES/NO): NO